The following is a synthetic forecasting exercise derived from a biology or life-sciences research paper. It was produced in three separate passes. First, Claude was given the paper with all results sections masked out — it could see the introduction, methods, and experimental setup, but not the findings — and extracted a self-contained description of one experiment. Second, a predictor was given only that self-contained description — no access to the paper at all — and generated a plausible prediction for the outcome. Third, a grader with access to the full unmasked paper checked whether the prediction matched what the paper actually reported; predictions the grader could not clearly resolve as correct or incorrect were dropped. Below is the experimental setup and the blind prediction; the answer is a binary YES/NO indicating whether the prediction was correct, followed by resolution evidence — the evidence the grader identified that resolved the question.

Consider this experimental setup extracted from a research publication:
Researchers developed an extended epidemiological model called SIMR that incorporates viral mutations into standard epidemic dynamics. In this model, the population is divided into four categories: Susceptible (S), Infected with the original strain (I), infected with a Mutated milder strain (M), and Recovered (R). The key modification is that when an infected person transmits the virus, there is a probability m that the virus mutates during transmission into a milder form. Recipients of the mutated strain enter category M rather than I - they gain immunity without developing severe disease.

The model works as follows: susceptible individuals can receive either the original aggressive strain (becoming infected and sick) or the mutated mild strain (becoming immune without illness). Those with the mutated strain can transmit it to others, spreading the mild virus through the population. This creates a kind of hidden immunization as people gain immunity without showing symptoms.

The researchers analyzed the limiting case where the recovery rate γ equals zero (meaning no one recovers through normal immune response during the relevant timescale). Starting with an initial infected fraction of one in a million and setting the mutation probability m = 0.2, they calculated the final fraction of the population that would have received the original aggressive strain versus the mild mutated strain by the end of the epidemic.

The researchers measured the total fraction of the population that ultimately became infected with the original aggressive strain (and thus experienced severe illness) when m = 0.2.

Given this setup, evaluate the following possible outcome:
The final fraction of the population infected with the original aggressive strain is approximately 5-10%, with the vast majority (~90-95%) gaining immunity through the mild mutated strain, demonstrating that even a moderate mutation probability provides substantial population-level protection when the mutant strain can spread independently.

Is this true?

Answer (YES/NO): YES